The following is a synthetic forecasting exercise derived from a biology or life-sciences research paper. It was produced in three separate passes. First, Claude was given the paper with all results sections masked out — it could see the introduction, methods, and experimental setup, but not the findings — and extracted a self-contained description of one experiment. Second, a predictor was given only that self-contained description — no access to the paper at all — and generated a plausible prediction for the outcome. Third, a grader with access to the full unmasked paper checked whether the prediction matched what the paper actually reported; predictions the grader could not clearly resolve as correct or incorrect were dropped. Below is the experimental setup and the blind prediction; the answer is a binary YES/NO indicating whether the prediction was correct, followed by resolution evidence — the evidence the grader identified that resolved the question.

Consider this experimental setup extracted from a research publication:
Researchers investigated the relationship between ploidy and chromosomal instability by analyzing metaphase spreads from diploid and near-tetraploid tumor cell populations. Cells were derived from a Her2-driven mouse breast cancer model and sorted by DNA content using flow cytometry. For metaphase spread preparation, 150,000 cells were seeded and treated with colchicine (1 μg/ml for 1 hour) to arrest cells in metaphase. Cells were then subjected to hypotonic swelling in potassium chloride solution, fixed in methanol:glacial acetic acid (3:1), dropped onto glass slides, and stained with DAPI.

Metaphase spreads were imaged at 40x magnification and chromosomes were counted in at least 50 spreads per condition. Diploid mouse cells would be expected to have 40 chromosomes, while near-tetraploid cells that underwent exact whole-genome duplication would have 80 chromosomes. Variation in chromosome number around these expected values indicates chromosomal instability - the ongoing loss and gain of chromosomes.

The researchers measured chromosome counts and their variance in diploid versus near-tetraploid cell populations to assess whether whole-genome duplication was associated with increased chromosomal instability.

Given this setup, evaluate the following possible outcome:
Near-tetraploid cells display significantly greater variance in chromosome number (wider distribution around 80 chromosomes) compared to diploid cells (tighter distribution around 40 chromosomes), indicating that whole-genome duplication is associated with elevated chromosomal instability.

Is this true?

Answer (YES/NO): YES